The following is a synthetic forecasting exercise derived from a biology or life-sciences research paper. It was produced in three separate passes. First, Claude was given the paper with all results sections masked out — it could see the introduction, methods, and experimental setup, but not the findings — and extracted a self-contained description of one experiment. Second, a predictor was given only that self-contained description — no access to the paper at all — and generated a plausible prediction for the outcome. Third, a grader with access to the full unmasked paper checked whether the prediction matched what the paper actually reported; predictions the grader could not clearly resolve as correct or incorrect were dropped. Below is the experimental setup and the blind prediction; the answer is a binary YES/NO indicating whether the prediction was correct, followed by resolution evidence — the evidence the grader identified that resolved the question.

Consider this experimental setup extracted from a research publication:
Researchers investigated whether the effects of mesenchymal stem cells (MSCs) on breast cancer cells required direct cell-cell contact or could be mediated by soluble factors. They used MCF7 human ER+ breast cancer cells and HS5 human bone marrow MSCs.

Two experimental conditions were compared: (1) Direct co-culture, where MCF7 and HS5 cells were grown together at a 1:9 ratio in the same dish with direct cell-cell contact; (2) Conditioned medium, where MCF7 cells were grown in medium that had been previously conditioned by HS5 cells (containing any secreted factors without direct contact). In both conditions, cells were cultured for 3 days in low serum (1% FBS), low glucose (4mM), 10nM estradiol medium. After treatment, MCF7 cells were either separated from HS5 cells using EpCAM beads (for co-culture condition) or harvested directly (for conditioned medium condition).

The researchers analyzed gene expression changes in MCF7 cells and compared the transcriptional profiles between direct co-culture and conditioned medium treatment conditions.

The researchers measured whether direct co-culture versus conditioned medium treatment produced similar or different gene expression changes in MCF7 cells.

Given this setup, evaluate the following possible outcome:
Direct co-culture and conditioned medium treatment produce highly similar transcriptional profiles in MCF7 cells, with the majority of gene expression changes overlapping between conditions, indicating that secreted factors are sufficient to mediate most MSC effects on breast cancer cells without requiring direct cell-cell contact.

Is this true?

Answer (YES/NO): NO